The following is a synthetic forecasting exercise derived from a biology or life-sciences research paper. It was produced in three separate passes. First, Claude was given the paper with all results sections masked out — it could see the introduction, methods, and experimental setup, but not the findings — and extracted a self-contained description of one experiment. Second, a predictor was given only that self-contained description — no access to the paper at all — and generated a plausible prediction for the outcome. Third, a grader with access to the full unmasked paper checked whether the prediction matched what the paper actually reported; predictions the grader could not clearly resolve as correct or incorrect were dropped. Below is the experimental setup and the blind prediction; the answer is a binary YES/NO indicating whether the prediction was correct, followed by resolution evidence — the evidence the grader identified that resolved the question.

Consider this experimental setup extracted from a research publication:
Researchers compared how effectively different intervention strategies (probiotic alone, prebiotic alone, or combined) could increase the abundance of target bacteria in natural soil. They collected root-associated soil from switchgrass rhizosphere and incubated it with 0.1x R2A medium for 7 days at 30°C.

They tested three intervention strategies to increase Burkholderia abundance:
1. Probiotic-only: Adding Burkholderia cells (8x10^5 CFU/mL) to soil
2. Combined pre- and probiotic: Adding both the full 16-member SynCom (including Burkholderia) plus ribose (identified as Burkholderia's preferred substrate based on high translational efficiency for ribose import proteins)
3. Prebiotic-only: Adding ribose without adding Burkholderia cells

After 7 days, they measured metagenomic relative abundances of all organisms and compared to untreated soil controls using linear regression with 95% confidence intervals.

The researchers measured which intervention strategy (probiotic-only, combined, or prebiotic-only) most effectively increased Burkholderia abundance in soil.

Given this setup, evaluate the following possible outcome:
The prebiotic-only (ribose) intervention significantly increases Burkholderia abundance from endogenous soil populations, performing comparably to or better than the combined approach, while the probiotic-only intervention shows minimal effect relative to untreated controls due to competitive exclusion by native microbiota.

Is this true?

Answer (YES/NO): YES